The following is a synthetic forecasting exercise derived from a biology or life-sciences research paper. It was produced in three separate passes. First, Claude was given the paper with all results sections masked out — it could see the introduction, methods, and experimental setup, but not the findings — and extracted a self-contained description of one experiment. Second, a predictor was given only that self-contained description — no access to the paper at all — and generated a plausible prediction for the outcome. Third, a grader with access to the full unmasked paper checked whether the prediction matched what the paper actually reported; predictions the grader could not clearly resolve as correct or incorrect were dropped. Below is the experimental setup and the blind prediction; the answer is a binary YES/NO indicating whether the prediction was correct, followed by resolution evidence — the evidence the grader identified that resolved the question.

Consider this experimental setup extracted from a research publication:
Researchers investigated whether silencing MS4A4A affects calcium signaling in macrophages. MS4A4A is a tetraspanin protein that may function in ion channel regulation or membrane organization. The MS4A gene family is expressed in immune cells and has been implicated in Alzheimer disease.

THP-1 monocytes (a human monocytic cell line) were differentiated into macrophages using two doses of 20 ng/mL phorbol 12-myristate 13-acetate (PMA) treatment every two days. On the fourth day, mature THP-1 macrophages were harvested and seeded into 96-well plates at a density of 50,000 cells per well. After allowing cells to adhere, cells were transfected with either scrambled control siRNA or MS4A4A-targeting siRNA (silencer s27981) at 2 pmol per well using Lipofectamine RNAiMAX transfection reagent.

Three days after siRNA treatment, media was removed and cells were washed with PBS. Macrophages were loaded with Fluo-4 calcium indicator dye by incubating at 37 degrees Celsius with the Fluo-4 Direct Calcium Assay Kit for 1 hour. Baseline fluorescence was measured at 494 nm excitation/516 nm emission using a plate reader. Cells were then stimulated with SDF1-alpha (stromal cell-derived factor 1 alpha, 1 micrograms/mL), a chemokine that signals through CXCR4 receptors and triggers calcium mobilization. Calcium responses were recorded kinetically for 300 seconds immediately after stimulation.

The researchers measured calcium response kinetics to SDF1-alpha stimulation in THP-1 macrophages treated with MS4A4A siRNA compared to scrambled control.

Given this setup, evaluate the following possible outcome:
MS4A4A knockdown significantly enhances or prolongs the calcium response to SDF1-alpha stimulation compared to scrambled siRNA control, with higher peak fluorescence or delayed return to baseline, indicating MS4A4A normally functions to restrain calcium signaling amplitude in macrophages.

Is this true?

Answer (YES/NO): YES